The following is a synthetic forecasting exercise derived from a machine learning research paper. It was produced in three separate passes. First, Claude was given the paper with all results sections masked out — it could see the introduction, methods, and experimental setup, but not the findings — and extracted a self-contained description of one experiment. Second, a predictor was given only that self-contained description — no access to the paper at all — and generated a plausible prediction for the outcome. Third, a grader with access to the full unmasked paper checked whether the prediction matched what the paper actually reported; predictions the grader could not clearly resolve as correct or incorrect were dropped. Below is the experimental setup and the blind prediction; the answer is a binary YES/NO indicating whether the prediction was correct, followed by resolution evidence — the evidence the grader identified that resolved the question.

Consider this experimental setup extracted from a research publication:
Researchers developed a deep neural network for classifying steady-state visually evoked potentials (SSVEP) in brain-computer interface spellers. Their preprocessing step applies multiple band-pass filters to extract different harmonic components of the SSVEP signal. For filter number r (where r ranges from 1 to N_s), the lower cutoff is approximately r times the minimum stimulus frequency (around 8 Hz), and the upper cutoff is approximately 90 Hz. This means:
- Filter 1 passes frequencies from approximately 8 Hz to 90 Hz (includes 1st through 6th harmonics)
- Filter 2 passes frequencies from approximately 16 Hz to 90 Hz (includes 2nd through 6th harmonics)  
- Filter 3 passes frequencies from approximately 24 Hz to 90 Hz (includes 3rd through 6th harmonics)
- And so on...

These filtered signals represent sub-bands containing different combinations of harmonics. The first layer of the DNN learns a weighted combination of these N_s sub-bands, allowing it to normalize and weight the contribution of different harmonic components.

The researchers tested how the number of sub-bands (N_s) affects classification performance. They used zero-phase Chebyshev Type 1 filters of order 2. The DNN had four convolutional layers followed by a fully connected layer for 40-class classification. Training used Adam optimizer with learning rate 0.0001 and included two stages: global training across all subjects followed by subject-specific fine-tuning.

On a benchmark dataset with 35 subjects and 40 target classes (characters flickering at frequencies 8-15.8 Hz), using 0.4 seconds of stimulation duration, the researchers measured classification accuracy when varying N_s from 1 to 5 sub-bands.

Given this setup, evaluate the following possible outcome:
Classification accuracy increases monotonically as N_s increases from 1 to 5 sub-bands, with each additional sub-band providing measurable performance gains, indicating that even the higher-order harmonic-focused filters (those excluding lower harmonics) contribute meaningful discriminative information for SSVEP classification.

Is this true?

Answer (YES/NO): NO